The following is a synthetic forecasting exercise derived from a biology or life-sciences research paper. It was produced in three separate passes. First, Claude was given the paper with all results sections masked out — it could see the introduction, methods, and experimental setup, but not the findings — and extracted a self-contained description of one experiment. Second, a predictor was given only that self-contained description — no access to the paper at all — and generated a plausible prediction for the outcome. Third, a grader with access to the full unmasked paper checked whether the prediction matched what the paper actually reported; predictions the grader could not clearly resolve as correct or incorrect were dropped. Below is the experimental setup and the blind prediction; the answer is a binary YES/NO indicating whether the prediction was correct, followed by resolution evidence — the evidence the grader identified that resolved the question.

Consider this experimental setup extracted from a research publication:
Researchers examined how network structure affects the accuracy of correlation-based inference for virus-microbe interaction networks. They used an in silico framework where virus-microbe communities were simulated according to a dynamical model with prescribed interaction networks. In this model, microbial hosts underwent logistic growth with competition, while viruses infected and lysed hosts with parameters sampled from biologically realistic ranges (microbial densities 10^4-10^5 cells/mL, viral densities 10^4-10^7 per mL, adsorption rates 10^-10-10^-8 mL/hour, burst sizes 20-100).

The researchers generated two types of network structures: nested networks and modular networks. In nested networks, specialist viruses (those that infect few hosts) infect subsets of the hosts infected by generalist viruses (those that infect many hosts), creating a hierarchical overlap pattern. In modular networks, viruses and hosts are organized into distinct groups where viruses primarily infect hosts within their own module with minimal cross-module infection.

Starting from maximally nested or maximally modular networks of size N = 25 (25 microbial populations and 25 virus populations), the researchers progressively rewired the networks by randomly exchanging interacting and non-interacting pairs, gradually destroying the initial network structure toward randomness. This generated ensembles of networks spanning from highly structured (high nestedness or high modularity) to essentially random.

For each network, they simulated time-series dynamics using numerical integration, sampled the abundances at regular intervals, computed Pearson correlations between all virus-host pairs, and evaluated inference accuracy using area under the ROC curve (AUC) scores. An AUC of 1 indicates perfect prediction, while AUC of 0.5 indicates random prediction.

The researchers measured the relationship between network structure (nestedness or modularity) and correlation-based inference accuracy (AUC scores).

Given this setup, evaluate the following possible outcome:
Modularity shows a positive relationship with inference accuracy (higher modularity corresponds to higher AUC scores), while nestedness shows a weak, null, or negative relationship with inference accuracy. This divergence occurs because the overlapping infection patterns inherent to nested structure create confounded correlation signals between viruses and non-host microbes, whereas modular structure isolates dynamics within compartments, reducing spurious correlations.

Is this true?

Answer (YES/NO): NO